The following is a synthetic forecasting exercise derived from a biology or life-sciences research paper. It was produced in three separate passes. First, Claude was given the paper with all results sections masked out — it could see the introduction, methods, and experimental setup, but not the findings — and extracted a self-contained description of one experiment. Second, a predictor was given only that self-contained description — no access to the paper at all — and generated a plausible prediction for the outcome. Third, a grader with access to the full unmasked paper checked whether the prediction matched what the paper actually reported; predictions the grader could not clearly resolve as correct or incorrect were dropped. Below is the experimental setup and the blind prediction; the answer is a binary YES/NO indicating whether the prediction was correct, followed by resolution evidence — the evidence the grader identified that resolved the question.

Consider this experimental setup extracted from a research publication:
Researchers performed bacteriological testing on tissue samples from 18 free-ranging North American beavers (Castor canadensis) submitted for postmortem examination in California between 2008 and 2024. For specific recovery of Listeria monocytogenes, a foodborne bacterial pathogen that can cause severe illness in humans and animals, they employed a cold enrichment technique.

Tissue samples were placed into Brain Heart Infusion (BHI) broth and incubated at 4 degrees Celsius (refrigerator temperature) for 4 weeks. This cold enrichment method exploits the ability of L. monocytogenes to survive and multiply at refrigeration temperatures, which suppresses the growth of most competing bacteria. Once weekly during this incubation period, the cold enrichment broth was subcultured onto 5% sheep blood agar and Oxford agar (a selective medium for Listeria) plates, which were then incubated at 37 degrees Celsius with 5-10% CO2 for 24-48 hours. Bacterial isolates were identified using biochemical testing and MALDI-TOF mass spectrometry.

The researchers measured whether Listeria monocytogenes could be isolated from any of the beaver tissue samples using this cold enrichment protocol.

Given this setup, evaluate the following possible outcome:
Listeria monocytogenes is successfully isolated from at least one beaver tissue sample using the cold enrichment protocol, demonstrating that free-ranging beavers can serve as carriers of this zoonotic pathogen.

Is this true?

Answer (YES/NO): YES